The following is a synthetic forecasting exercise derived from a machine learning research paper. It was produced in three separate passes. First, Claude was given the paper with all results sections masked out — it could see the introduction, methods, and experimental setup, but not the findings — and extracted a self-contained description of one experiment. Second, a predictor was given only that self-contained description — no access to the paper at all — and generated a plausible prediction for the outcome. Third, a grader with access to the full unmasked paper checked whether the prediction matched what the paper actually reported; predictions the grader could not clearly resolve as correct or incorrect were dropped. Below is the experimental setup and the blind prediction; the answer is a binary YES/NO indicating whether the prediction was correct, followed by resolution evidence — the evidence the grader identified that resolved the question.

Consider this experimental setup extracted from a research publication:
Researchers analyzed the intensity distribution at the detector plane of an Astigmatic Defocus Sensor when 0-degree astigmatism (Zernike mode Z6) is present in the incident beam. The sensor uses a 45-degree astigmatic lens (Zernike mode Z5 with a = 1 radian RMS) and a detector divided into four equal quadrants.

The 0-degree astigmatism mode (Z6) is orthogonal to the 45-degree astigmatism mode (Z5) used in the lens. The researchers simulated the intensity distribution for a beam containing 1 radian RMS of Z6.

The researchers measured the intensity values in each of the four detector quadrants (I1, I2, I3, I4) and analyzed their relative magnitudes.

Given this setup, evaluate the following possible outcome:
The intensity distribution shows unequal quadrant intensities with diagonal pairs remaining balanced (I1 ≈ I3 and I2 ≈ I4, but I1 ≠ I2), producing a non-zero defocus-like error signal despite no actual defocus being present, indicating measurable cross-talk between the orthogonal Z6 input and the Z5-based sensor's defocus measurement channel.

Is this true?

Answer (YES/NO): NO